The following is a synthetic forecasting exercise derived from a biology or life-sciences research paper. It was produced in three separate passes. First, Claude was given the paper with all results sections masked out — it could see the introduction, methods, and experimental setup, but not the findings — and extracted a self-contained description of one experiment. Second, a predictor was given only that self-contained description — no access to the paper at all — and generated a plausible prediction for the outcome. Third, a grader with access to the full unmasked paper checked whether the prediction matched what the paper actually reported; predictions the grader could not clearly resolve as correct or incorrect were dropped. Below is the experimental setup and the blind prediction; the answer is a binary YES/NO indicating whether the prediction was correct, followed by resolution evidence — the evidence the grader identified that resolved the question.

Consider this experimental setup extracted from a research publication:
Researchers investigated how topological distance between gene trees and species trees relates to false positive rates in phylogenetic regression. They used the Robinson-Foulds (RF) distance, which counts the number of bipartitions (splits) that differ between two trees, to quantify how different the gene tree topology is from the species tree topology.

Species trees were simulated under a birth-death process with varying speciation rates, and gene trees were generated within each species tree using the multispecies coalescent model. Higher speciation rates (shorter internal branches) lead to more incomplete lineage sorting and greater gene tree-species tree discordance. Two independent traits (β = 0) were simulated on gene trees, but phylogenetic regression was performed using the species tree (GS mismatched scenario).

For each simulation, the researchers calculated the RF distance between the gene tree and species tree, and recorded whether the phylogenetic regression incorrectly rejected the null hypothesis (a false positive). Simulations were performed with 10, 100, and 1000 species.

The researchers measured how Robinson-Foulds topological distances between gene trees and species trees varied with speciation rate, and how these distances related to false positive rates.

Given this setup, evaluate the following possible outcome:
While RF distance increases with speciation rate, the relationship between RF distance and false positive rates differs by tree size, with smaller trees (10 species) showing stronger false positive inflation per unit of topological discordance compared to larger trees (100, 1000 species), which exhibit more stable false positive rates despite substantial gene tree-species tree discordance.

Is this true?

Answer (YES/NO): NO